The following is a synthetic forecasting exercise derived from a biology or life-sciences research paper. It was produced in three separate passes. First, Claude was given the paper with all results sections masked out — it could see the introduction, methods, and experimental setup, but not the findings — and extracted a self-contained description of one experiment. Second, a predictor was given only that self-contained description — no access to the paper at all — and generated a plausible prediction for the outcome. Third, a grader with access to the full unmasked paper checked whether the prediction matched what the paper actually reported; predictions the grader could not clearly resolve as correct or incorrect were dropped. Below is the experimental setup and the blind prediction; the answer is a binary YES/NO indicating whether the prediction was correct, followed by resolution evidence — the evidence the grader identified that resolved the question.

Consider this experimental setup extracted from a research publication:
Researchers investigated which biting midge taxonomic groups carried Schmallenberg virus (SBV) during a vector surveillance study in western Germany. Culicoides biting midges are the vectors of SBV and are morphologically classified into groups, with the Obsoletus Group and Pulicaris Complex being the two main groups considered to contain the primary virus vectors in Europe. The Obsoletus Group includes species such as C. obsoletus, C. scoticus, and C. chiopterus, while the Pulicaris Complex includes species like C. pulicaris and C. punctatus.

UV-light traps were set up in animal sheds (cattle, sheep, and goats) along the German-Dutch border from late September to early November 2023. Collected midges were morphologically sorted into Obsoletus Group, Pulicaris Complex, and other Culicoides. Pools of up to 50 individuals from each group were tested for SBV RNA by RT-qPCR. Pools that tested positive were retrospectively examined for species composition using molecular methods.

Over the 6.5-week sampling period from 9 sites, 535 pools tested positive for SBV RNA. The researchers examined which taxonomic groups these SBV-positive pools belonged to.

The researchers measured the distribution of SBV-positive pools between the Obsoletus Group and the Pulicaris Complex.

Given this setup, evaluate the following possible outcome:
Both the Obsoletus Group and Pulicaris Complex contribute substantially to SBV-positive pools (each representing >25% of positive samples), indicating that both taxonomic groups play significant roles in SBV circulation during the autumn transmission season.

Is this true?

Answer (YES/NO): NO